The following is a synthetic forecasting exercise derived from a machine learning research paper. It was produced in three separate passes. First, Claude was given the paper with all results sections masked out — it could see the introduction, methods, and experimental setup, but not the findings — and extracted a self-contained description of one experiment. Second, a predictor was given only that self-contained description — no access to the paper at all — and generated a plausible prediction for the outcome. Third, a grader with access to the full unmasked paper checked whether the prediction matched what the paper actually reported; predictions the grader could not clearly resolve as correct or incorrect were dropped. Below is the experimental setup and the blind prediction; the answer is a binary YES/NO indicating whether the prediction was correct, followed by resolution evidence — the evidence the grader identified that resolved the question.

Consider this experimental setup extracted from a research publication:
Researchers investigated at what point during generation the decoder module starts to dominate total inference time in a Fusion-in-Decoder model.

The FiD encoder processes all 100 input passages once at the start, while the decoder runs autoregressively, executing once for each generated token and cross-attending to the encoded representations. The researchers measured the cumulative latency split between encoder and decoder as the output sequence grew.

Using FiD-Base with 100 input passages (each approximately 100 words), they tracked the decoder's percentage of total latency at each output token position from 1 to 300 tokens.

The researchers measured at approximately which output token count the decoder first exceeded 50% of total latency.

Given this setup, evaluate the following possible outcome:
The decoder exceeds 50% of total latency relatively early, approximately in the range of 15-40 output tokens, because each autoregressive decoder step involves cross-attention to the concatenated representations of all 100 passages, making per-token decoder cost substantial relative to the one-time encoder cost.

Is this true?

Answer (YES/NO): YES